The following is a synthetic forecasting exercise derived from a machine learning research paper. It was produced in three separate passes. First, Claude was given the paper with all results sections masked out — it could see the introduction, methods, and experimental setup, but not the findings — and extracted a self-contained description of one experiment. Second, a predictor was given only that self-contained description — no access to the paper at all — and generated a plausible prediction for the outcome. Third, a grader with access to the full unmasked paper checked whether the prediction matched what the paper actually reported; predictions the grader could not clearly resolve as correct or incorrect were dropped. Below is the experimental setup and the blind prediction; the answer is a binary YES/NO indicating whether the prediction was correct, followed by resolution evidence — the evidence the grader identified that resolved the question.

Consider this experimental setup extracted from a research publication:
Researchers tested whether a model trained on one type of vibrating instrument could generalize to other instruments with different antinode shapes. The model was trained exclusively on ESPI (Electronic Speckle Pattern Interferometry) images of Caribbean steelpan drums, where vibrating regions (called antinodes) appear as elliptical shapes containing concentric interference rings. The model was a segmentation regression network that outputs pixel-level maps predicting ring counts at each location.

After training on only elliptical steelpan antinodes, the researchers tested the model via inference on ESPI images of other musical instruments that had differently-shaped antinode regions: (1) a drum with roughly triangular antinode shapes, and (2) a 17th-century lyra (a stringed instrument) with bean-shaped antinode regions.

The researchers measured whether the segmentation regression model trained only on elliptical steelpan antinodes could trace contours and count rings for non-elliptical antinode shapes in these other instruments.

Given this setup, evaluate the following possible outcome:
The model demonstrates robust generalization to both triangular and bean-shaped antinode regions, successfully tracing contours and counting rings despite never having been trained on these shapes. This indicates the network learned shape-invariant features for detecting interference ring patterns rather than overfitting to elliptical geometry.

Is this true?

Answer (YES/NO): YES